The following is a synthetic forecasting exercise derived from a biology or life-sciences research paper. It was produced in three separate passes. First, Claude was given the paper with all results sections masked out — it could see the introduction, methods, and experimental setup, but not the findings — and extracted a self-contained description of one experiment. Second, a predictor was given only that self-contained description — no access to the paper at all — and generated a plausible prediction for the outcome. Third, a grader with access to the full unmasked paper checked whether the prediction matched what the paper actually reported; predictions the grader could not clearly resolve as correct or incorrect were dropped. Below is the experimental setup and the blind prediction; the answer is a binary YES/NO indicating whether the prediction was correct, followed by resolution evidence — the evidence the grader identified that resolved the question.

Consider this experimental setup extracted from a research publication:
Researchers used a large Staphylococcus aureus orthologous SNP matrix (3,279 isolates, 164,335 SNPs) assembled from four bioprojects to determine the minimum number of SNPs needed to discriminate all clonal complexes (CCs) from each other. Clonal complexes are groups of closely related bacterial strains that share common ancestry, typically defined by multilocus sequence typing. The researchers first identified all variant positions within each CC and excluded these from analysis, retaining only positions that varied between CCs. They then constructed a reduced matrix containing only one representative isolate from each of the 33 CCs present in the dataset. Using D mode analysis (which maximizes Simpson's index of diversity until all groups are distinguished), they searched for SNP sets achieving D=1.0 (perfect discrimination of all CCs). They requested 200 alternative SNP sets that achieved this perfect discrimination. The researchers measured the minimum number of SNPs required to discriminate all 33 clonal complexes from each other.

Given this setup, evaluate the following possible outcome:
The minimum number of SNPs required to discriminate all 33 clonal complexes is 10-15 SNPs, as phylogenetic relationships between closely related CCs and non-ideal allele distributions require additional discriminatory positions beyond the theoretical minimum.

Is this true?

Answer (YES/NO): NO